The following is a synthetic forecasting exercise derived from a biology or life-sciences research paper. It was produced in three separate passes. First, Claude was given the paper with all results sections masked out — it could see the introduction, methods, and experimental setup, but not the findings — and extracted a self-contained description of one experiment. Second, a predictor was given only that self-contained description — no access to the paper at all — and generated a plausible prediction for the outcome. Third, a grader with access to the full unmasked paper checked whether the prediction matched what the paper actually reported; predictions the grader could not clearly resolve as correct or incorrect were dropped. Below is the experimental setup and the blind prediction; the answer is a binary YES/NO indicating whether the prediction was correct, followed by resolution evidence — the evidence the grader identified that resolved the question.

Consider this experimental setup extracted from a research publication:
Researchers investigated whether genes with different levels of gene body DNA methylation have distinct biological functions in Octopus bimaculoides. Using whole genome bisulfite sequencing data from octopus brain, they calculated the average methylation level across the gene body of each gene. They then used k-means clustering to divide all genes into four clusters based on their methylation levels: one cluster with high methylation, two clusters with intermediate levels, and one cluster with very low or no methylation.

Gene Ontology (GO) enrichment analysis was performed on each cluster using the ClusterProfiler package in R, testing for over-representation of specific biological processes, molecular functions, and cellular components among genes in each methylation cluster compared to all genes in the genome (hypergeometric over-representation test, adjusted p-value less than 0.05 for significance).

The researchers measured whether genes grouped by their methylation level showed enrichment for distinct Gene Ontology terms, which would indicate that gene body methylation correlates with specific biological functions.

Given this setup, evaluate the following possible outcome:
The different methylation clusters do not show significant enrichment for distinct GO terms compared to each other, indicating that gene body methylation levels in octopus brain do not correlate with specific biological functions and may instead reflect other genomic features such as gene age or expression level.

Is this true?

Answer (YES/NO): NO